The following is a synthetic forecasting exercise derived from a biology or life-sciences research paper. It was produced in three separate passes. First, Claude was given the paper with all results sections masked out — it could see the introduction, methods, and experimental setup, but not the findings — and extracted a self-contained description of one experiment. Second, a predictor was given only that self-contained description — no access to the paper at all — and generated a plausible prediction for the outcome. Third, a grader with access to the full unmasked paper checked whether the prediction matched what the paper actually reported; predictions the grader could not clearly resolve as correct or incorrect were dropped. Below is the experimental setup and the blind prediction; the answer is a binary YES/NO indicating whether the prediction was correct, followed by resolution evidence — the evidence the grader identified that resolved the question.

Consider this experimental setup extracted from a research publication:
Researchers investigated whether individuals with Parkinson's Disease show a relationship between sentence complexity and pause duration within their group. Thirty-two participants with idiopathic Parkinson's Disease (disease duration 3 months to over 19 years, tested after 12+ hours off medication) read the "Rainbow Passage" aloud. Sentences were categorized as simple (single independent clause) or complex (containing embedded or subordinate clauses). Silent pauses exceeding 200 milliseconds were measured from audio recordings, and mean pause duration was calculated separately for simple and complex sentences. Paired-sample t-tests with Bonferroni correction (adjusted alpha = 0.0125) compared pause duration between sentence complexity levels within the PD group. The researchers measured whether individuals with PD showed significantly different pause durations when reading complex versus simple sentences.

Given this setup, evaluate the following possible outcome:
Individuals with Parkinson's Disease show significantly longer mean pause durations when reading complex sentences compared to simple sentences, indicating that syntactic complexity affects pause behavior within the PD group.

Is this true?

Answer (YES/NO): YES